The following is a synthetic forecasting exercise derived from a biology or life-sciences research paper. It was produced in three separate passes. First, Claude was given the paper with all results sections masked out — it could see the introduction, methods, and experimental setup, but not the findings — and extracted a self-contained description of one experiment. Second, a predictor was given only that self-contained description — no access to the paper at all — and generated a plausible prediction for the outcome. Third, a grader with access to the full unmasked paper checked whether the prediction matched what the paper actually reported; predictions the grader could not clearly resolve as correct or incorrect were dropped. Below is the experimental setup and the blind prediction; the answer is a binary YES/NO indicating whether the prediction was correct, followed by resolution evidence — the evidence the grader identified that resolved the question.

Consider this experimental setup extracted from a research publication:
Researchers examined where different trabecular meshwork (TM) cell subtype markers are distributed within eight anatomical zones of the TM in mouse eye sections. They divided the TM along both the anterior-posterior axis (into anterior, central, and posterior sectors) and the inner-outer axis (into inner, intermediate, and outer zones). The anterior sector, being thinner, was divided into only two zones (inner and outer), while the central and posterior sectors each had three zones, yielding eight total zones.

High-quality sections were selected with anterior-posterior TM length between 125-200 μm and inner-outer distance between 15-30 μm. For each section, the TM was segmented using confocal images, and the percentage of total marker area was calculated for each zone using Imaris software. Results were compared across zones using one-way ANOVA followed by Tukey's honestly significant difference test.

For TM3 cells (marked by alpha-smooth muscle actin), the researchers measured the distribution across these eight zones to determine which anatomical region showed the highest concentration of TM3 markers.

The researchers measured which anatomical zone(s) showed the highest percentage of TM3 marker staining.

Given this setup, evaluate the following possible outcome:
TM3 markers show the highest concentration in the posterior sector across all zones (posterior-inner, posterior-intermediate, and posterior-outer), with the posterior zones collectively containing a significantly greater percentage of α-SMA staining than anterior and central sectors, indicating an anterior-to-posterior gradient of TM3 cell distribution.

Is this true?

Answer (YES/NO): NO